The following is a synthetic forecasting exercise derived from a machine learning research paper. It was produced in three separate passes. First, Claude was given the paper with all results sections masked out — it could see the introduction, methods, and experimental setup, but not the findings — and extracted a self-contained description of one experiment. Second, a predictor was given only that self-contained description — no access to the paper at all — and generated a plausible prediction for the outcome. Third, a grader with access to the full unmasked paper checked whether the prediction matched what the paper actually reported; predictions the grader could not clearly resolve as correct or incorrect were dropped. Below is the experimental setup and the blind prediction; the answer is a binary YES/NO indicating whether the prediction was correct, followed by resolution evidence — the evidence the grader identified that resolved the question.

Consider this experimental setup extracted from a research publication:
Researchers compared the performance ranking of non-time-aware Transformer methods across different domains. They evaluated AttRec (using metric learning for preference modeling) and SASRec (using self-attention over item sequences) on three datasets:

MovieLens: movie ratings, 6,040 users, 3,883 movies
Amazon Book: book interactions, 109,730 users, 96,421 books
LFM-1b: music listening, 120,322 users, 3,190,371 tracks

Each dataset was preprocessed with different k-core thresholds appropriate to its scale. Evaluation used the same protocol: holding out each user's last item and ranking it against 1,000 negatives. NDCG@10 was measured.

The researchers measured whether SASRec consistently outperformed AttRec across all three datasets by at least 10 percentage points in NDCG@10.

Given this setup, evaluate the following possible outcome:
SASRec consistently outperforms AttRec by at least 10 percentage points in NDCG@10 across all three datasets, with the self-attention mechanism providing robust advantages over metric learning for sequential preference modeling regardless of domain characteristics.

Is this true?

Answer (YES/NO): YES